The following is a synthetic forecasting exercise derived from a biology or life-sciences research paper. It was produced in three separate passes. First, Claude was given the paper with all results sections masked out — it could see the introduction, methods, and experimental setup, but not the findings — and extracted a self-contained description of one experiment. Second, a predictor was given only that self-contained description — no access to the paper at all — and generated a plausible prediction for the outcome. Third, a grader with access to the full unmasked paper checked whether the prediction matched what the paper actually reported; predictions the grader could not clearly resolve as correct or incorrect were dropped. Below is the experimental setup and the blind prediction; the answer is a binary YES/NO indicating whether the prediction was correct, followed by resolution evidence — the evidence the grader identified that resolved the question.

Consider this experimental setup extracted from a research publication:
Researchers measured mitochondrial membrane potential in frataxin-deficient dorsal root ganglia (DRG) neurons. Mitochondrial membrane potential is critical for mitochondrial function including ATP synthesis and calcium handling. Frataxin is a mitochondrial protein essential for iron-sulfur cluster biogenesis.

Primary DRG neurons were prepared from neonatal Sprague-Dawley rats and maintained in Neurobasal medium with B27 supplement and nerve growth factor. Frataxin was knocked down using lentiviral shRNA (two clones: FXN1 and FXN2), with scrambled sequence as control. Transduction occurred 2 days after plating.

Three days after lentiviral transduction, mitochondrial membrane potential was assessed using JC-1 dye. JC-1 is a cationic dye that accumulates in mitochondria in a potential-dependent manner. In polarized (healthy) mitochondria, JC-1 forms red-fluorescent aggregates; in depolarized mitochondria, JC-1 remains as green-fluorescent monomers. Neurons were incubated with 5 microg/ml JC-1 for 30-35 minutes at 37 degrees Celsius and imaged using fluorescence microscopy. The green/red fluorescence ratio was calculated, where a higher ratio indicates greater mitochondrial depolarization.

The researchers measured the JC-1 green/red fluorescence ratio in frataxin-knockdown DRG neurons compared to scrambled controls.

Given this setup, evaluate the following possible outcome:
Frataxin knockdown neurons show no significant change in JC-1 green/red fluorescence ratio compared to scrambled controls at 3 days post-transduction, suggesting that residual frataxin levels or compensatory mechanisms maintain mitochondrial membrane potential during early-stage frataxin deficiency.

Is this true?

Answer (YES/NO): NO